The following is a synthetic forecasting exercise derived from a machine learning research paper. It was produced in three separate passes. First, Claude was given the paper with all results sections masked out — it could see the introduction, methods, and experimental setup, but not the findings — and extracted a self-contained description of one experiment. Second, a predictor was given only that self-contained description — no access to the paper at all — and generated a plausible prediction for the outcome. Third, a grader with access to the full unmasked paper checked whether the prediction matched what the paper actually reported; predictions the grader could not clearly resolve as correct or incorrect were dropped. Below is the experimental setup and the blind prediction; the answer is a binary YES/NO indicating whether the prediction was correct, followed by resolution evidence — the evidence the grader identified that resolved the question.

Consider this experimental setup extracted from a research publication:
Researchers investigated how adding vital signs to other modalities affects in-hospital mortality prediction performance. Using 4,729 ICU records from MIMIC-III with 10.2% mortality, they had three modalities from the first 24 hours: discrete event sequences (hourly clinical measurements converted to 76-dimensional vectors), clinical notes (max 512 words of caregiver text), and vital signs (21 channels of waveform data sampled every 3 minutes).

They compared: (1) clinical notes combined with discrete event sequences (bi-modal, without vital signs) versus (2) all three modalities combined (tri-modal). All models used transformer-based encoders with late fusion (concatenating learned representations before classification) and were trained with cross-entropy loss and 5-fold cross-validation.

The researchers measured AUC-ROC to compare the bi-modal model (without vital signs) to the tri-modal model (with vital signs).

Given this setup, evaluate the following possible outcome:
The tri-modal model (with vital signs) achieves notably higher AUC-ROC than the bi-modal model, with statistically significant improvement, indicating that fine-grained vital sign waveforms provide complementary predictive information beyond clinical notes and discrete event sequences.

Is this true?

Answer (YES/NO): NO